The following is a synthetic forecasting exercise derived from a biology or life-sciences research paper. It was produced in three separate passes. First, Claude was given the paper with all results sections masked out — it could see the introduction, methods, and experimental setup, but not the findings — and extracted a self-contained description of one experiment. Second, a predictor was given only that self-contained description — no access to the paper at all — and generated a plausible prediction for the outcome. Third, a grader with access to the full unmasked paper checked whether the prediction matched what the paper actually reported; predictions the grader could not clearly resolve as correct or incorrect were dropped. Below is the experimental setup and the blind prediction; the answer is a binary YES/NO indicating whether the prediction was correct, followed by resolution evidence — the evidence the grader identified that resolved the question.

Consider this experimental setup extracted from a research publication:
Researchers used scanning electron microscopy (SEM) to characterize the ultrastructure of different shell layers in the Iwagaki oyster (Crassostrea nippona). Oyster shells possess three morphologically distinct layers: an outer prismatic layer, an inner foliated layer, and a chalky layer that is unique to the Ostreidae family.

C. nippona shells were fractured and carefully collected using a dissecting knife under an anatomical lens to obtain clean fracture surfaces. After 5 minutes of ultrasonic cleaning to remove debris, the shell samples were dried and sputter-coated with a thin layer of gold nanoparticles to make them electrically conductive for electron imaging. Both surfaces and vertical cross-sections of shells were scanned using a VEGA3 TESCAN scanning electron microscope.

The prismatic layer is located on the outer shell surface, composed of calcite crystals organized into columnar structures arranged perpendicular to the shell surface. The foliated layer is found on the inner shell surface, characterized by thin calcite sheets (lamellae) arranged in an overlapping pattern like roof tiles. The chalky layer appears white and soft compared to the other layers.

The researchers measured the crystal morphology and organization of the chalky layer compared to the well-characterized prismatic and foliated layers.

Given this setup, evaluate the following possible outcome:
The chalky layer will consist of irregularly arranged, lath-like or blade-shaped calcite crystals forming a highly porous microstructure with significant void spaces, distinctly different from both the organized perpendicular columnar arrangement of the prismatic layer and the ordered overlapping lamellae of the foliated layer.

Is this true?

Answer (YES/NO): YES